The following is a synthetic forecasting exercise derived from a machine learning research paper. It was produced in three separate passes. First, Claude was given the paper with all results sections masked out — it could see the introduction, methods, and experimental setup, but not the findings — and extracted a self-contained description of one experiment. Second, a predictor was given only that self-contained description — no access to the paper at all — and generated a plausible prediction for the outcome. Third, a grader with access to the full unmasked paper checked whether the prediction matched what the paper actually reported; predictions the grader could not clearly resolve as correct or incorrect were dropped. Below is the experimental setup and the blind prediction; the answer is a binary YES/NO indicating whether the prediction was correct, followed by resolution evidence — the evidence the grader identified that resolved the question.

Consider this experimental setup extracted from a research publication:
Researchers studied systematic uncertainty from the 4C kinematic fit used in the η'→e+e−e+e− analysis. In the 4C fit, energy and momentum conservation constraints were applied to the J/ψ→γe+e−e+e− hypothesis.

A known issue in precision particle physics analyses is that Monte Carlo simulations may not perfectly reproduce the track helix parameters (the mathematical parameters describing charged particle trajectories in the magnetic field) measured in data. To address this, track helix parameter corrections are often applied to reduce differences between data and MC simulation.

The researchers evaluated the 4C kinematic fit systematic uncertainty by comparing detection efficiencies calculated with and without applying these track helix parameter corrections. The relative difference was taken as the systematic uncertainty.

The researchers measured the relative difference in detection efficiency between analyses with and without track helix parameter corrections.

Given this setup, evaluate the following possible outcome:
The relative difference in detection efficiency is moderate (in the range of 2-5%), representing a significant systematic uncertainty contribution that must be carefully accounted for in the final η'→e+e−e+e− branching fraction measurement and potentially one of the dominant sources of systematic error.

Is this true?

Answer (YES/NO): NO